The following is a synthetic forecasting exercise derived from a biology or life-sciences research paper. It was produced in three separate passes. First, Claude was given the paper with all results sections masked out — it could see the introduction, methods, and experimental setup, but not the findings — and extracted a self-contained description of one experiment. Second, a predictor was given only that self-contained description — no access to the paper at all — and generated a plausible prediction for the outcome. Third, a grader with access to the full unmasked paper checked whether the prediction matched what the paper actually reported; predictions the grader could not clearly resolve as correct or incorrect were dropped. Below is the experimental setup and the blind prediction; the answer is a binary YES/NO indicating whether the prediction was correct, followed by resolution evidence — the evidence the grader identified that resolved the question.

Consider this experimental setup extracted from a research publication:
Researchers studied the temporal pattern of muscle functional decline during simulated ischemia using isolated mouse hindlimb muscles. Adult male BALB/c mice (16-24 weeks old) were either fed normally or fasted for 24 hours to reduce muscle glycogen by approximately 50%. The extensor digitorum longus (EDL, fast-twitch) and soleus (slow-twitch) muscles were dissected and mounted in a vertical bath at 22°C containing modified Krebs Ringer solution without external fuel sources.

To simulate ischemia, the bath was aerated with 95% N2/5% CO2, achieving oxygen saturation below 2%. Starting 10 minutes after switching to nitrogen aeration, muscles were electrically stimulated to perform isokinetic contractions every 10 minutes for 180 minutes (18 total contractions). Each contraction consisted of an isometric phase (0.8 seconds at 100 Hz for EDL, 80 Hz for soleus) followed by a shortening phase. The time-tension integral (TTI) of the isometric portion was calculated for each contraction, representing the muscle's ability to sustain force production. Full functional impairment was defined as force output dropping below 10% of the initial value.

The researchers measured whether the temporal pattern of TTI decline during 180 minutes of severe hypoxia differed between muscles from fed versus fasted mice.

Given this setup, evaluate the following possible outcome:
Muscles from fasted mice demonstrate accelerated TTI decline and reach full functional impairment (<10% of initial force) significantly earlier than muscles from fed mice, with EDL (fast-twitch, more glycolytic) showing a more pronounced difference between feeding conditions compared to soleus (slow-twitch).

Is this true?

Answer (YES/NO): NO